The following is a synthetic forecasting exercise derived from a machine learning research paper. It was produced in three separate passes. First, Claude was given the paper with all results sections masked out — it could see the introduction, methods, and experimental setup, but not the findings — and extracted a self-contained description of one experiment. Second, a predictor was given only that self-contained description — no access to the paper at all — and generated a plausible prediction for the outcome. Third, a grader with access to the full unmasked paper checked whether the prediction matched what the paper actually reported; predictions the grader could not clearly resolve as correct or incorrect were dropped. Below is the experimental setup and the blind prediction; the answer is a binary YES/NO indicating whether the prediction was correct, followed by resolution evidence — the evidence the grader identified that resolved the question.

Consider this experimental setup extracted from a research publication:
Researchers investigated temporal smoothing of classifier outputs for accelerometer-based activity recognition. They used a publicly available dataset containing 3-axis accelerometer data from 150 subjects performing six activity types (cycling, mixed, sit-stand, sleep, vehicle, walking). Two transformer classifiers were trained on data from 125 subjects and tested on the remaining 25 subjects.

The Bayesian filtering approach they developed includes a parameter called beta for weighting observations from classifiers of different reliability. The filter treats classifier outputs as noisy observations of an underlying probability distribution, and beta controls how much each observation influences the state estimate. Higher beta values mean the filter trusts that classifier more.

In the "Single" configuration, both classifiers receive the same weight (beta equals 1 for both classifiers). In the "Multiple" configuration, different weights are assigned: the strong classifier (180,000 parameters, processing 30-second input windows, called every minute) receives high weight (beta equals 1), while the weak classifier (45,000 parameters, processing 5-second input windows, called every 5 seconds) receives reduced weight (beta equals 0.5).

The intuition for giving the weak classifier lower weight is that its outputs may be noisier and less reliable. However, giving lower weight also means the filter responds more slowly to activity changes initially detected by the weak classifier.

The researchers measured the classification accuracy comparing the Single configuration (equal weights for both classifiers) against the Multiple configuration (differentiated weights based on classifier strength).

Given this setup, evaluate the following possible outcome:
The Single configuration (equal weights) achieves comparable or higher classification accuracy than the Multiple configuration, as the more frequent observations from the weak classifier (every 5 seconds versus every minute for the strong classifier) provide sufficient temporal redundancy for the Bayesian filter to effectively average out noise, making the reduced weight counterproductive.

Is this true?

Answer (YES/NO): NO